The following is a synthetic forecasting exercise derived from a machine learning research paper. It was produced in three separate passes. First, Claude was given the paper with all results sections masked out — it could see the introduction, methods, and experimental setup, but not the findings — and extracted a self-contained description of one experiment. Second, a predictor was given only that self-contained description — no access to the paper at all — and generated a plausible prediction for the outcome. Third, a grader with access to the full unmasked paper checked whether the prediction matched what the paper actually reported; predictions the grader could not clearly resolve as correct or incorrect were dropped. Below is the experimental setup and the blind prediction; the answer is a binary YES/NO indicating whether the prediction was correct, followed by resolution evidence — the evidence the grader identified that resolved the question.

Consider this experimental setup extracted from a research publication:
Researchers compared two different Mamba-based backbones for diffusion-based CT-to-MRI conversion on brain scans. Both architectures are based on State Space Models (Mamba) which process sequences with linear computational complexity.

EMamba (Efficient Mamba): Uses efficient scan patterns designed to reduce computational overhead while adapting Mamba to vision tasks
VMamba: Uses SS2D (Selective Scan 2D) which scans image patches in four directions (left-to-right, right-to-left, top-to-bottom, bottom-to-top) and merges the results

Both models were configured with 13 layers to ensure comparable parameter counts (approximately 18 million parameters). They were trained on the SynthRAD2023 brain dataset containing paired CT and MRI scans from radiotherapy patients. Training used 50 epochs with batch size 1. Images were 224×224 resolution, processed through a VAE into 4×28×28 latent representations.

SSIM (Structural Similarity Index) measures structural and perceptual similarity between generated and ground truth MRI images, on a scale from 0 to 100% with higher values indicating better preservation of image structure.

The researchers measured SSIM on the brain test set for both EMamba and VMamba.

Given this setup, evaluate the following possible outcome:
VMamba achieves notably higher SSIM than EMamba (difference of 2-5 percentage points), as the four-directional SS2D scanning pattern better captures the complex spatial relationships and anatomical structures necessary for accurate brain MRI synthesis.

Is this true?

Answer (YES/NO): NO